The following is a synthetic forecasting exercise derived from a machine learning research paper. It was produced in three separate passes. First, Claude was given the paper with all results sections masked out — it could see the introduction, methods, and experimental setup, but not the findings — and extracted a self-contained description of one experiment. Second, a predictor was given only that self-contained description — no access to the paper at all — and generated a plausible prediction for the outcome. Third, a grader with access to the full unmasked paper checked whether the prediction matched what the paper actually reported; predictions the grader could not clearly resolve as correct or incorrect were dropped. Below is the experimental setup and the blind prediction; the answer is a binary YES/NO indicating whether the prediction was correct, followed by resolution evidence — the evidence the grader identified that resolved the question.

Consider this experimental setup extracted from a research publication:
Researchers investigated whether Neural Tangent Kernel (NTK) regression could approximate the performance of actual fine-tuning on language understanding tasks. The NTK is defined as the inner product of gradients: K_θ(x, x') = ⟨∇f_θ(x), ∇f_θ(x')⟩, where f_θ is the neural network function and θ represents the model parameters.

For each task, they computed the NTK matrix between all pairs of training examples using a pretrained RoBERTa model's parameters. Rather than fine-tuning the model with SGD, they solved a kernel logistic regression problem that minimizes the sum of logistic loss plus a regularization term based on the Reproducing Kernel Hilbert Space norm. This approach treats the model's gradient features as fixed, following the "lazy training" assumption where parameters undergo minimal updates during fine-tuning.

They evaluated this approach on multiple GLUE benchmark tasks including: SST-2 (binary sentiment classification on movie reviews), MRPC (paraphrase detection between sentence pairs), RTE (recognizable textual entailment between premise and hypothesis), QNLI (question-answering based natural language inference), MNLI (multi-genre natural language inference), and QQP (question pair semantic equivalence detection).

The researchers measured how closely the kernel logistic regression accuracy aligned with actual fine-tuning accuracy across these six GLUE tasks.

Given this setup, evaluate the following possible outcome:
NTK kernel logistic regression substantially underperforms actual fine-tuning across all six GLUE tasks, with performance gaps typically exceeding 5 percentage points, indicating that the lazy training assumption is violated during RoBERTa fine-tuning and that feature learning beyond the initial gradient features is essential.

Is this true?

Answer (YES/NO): NO